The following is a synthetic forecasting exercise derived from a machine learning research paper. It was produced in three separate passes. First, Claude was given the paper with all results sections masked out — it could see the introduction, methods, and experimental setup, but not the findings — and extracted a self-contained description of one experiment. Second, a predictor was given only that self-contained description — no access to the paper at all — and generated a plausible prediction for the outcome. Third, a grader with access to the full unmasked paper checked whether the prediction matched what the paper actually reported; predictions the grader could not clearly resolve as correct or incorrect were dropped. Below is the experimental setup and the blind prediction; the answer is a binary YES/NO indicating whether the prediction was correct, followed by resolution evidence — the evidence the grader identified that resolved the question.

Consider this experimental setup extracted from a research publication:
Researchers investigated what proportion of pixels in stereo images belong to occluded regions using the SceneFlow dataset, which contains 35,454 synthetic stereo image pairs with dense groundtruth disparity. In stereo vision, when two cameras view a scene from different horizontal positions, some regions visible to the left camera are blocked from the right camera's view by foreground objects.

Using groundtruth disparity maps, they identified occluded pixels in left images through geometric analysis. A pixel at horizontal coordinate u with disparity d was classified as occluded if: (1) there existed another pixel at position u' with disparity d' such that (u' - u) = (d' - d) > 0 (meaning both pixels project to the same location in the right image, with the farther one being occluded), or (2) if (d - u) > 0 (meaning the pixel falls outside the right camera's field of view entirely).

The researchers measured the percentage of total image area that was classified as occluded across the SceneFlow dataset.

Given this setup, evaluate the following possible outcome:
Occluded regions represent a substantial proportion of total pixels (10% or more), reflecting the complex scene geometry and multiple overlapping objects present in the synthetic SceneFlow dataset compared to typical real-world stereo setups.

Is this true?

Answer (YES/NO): YES